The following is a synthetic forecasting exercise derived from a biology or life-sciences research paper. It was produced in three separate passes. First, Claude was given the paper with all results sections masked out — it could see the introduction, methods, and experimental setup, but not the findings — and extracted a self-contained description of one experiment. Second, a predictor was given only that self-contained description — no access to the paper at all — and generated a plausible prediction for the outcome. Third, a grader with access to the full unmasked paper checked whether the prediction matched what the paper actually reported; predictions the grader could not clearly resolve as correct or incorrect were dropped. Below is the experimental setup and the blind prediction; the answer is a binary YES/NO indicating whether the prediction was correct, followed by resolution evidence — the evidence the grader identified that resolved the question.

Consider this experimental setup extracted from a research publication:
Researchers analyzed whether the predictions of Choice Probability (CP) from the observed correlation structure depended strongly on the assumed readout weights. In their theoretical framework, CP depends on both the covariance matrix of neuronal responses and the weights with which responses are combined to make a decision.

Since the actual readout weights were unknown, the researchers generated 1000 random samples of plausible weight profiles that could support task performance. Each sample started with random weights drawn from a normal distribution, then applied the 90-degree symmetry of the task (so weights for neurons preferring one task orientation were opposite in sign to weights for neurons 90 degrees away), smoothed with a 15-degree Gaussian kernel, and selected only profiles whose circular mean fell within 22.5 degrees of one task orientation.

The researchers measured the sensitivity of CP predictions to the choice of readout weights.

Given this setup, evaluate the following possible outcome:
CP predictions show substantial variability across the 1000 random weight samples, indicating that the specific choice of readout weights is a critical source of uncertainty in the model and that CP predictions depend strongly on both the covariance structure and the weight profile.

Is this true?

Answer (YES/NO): NO